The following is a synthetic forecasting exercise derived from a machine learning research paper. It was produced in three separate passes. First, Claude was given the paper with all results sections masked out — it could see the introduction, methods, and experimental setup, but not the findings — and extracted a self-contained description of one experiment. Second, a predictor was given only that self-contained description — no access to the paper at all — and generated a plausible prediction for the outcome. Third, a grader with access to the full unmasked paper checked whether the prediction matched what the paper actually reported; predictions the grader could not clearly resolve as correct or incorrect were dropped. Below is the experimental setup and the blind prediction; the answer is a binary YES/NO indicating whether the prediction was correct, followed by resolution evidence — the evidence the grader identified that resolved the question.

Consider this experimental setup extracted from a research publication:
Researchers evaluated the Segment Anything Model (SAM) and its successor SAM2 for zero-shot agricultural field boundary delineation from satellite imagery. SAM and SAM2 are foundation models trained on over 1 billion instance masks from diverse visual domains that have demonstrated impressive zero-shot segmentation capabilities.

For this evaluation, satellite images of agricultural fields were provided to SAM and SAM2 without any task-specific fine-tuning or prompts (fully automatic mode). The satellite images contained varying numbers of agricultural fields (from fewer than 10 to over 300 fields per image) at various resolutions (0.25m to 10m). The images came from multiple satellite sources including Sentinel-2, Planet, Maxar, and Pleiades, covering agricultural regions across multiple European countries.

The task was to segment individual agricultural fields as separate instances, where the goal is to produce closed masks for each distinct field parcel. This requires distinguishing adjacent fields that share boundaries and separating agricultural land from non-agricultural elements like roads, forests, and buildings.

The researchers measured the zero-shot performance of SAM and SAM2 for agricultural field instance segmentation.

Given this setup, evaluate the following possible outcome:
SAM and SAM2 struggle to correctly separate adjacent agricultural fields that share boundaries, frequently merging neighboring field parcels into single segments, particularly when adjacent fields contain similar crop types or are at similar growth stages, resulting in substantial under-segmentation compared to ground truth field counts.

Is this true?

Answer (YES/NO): NO